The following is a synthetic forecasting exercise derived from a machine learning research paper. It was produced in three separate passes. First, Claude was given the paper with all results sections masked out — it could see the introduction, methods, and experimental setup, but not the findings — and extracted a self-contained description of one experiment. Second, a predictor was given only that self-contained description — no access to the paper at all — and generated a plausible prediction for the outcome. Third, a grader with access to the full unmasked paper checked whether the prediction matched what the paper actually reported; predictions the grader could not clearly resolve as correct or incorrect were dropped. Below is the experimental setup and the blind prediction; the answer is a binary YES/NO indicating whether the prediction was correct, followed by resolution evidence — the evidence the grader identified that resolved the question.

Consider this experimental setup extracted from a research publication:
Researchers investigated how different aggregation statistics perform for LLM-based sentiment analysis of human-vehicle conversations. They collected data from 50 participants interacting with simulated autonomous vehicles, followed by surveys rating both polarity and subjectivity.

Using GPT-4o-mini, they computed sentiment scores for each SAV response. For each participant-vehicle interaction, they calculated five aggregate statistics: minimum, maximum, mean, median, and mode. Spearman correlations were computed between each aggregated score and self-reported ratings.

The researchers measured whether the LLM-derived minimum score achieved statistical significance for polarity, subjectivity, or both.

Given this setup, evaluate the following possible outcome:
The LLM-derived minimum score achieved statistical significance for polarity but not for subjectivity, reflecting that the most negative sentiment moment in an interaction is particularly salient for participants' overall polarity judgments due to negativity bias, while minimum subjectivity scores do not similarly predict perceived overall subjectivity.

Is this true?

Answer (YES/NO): YES